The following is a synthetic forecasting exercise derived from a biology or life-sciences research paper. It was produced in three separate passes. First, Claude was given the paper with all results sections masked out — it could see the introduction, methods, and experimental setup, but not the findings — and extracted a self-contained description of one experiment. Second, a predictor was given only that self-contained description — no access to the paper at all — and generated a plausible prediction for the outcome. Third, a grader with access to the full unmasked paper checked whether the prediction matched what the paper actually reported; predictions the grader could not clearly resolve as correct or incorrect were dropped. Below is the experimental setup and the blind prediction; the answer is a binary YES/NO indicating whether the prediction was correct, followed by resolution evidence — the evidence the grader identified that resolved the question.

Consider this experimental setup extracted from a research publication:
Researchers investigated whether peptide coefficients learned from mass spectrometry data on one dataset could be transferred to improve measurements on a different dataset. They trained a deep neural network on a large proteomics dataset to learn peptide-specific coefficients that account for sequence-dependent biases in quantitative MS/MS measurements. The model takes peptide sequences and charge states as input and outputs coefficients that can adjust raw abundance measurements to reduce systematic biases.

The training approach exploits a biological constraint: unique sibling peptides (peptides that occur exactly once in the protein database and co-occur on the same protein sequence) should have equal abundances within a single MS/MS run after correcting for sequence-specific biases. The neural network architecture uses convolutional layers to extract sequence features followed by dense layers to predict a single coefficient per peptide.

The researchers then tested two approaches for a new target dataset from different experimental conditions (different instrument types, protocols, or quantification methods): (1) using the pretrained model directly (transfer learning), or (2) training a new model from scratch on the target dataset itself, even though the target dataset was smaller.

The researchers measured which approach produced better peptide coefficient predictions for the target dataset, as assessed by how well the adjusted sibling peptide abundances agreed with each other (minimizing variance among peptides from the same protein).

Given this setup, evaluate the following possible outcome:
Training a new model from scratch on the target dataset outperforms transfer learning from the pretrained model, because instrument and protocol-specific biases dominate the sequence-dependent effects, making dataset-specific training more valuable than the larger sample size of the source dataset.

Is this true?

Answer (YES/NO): YES